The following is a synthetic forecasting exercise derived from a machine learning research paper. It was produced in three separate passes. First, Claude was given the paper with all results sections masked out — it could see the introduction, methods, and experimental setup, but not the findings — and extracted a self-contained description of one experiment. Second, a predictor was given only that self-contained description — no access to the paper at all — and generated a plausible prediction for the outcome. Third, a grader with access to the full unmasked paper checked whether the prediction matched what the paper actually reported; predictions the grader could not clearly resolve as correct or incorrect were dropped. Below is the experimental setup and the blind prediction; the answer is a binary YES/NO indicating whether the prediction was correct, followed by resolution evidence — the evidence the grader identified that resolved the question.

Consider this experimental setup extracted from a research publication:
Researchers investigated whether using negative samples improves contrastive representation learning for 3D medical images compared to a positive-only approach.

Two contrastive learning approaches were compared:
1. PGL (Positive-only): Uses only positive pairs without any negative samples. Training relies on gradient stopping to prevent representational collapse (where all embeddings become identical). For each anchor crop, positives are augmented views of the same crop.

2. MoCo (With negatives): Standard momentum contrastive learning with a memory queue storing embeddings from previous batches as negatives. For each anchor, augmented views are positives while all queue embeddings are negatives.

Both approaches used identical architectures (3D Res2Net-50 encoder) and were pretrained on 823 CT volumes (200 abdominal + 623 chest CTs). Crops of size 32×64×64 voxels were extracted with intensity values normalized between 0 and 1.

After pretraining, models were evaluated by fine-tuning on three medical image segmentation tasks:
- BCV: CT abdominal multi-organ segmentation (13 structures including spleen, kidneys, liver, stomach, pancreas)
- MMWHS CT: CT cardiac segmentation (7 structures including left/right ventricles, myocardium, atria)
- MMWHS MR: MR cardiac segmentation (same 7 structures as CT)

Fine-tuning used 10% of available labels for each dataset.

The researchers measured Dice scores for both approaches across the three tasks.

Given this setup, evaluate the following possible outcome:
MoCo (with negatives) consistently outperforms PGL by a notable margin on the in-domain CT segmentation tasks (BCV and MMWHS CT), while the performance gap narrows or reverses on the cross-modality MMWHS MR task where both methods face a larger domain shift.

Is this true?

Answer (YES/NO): NO